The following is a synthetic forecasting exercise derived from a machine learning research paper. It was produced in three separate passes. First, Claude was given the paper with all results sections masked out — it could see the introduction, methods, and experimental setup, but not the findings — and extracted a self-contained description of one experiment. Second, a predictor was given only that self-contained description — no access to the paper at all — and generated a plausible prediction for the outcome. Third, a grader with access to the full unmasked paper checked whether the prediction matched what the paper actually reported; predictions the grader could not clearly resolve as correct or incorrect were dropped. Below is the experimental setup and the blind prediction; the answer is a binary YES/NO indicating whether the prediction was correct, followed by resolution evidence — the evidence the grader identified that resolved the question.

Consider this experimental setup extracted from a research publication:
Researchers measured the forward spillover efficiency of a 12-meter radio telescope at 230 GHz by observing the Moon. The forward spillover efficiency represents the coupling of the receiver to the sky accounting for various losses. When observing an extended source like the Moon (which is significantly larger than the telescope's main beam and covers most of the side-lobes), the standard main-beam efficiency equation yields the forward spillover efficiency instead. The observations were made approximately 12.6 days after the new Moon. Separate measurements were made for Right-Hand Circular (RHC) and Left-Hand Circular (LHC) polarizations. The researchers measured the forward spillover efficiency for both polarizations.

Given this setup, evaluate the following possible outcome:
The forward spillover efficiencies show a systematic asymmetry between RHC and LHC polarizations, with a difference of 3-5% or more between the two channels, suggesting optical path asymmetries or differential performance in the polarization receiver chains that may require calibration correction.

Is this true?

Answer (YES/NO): NO